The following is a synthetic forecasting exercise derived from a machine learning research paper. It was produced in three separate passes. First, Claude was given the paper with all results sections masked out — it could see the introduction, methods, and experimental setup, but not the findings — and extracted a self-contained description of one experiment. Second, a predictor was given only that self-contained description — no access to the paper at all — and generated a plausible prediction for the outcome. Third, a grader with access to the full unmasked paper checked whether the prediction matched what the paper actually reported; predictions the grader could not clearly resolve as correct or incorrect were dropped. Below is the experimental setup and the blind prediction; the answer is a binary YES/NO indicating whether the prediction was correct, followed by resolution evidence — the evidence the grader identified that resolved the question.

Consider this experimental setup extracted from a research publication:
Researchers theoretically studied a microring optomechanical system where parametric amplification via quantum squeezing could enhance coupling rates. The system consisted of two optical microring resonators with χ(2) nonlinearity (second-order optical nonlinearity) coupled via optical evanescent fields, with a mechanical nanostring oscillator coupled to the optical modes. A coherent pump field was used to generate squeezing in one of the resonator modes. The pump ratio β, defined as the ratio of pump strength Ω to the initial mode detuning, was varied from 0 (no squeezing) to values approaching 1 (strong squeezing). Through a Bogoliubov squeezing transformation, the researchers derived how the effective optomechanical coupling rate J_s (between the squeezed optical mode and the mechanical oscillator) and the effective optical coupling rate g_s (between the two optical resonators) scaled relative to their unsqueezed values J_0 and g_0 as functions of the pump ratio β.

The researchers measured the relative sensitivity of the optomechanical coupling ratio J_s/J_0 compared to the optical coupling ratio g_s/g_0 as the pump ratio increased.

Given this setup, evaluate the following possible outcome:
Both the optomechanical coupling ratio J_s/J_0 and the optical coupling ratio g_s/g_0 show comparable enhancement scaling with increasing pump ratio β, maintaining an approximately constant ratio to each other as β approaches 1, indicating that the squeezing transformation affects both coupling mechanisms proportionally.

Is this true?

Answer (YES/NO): NO